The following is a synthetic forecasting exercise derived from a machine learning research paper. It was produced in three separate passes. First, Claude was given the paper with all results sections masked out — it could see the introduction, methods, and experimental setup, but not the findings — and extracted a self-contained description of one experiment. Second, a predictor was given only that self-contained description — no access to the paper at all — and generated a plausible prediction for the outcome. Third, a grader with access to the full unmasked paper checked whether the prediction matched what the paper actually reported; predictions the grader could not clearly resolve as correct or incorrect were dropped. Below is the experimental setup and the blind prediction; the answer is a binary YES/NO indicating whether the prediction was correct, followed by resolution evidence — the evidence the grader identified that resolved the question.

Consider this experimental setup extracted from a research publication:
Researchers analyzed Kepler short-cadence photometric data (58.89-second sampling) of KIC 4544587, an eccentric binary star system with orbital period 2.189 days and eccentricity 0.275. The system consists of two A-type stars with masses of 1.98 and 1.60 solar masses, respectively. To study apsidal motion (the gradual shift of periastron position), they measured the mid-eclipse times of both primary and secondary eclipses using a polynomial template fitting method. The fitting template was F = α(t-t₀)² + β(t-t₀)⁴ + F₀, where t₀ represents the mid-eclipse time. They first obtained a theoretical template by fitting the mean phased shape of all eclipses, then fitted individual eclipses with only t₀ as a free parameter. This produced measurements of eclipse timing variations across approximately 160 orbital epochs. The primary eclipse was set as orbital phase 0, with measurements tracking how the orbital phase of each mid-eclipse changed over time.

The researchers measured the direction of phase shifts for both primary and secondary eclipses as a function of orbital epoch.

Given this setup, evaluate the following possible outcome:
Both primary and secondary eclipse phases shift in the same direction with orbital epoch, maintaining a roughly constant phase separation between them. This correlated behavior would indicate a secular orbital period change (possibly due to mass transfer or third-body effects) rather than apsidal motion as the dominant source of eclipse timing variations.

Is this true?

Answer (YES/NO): NO